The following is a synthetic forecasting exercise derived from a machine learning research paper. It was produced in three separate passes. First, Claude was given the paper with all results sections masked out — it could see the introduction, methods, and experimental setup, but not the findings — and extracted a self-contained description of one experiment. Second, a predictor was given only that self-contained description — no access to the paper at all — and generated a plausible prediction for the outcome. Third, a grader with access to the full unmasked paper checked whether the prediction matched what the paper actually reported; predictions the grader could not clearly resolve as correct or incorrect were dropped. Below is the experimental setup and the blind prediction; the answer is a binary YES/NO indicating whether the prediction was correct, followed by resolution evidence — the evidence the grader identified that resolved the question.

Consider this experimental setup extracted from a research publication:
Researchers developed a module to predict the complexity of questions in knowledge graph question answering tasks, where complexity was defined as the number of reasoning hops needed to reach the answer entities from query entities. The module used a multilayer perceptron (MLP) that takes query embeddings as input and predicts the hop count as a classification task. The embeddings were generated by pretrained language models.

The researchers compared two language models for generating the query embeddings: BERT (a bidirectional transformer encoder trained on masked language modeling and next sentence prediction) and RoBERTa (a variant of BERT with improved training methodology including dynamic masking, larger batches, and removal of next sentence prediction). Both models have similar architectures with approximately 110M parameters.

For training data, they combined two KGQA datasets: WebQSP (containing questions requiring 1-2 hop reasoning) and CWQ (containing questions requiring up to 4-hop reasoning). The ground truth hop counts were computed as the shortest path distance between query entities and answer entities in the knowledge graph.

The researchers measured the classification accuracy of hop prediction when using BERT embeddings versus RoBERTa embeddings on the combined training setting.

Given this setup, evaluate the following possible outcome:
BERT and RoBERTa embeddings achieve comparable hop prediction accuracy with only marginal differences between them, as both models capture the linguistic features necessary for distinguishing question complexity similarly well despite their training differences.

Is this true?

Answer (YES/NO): YES